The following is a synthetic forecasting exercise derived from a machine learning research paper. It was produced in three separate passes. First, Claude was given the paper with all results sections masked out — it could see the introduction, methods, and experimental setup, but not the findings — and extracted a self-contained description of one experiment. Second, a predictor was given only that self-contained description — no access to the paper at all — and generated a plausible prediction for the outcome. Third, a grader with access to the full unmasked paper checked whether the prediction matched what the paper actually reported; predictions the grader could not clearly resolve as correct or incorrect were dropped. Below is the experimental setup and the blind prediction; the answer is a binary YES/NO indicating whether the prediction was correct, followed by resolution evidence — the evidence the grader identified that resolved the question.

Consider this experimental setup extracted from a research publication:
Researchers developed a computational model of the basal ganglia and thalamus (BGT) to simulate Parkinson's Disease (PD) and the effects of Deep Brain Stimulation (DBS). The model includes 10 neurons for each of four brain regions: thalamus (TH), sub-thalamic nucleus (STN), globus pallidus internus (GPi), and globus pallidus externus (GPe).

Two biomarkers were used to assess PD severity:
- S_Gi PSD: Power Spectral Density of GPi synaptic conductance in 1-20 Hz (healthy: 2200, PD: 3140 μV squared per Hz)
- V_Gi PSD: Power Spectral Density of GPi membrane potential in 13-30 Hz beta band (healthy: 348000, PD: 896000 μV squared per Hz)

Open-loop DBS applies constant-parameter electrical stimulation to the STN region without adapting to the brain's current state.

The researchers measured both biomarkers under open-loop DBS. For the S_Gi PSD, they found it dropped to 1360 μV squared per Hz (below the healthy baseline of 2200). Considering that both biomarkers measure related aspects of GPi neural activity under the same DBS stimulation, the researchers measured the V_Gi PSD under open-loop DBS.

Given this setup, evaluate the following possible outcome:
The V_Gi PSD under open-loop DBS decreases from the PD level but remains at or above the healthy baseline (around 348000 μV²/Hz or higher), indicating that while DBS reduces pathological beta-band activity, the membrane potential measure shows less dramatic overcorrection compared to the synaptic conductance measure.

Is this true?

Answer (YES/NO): YES